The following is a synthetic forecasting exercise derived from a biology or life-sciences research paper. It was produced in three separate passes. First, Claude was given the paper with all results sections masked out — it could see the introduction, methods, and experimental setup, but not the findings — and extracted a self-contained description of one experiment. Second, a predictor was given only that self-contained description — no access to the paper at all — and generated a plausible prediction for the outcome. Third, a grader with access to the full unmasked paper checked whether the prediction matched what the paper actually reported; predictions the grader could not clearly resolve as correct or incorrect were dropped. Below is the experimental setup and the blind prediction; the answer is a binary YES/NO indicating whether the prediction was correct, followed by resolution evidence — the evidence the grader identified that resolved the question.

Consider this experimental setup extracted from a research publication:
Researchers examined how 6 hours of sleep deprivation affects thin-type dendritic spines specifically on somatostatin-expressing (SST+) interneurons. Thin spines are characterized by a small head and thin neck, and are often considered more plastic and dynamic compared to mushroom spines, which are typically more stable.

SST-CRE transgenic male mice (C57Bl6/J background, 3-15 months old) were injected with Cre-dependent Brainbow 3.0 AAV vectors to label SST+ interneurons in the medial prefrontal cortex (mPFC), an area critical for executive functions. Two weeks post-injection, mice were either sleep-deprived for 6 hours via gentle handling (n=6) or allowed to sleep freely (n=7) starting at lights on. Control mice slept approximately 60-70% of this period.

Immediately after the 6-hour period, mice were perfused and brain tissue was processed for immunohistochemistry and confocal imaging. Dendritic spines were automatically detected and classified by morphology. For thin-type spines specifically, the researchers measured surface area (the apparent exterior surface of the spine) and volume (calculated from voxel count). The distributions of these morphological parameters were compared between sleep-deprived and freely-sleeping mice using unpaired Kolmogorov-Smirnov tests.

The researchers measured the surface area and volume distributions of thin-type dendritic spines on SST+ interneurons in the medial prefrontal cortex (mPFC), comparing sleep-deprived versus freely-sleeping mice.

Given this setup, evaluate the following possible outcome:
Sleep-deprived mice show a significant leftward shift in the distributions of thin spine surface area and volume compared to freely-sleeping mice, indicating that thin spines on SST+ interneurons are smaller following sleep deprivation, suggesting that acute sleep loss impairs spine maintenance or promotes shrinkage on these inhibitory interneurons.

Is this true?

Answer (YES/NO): NO